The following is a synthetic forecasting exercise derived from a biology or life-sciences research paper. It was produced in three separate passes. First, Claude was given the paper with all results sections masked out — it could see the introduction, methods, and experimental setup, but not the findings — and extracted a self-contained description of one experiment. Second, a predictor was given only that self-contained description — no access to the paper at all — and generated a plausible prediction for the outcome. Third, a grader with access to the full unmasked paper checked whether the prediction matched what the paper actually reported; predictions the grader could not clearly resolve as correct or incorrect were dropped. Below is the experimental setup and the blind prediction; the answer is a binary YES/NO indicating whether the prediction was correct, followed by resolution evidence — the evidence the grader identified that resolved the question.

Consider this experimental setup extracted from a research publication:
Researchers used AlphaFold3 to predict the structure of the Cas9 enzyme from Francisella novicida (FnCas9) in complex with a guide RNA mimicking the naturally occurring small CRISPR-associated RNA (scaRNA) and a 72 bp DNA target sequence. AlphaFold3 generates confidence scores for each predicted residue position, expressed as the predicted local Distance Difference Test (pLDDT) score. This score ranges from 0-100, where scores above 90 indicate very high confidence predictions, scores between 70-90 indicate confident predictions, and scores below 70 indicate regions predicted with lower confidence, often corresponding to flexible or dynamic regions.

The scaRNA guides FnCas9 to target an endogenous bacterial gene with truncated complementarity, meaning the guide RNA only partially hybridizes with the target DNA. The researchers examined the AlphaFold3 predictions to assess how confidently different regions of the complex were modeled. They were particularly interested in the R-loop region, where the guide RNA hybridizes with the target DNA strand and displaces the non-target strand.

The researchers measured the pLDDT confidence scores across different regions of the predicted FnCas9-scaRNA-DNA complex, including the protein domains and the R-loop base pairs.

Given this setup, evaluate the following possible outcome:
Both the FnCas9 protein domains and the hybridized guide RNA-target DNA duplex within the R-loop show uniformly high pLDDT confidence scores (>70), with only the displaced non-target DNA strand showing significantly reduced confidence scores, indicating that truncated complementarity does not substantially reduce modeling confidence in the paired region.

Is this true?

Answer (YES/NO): NO